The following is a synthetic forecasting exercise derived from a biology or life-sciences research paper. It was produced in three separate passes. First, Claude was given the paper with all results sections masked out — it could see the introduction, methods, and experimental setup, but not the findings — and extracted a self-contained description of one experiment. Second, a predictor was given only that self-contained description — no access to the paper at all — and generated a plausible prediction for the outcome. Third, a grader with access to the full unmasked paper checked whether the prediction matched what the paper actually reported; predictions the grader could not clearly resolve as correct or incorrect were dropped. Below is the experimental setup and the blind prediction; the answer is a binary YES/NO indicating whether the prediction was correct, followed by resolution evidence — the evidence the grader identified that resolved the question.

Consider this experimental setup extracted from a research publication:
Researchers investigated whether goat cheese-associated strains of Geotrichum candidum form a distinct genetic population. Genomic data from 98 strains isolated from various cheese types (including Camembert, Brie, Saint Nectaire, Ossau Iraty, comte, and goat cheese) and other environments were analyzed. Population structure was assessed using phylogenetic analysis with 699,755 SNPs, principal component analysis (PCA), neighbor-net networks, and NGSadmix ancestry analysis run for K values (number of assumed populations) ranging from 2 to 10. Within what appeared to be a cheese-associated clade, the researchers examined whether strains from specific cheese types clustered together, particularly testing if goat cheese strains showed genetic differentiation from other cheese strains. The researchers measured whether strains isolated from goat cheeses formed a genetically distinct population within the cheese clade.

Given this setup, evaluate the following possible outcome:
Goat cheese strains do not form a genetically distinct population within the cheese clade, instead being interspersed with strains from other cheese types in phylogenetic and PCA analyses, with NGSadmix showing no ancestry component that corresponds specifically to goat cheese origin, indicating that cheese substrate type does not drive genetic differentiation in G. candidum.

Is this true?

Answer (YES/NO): NO